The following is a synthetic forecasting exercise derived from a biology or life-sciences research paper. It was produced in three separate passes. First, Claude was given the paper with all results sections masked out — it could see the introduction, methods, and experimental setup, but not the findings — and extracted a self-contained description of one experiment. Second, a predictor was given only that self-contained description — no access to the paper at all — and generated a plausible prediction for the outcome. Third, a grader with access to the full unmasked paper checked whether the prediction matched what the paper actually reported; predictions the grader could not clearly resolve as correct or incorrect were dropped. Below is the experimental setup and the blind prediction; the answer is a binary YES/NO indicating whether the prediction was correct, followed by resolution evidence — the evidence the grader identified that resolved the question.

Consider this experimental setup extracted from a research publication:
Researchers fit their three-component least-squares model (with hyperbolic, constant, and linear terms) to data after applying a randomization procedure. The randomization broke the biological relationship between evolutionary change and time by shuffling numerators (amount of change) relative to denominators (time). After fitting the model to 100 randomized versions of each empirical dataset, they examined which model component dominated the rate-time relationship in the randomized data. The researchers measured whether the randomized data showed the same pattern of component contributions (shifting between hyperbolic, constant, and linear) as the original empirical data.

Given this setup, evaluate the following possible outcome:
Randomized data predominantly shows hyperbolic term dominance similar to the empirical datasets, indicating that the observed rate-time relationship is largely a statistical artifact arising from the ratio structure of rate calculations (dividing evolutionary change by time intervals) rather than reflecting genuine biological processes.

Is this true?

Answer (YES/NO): YES